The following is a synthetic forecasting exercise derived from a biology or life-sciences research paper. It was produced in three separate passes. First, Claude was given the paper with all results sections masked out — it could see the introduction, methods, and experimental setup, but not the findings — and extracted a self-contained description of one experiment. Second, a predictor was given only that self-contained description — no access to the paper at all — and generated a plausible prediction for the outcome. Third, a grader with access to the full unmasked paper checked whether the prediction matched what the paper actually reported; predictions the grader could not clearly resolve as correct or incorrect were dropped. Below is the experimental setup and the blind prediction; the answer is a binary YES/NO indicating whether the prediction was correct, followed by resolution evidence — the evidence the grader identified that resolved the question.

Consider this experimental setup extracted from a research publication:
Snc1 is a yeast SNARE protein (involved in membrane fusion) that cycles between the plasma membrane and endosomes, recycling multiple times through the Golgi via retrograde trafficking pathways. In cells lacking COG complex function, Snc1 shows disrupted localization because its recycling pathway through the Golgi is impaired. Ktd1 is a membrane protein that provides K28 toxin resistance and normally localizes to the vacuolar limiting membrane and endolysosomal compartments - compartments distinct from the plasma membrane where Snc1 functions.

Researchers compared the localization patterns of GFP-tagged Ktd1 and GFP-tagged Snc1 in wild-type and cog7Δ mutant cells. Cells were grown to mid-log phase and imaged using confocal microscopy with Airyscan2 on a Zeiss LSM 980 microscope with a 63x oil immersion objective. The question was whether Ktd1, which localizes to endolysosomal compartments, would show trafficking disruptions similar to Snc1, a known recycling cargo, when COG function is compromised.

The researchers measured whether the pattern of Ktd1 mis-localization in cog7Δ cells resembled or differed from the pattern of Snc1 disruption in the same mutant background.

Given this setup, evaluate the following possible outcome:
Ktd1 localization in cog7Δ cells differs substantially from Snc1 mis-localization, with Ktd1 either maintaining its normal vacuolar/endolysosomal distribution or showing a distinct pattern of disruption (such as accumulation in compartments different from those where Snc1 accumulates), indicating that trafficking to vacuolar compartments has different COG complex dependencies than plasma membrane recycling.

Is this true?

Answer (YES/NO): NO